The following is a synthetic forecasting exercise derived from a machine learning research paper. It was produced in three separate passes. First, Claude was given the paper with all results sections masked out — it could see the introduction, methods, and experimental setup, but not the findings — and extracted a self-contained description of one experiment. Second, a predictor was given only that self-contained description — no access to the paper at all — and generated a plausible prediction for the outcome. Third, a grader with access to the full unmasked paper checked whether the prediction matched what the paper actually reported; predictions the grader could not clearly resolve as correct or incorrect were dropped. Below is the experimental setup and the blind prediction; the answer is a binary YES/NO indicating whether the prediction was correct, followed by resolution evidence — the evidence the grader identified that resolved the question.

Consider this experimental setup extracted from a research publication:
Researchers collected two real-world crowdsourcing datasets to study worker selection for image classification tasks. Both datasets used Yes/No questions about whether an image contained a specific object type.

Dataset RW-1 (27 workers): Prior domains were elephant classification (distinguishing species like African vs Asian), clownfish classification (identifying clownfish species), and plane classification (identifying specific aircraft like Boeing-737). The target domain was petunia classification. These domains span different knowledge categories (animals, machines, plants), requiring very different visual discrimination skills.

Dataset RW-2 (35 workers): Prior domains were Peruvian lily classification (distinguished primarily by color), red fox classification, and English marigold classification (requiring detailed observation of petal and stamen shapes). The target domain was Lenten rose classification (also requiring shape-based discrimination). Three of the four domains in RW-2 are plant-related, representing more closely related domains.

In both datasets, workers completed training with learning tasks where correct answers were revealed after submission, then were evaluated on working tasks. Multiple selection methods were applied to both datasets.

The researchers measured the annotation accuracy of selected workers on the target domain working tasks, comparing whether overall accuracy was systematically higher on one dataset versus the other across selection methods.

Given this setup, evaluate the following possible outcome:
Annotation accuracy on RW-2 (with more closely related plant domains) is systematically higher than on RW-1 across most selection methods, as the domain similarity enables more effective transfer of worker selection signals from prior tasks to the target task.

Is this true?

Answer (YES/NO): NO